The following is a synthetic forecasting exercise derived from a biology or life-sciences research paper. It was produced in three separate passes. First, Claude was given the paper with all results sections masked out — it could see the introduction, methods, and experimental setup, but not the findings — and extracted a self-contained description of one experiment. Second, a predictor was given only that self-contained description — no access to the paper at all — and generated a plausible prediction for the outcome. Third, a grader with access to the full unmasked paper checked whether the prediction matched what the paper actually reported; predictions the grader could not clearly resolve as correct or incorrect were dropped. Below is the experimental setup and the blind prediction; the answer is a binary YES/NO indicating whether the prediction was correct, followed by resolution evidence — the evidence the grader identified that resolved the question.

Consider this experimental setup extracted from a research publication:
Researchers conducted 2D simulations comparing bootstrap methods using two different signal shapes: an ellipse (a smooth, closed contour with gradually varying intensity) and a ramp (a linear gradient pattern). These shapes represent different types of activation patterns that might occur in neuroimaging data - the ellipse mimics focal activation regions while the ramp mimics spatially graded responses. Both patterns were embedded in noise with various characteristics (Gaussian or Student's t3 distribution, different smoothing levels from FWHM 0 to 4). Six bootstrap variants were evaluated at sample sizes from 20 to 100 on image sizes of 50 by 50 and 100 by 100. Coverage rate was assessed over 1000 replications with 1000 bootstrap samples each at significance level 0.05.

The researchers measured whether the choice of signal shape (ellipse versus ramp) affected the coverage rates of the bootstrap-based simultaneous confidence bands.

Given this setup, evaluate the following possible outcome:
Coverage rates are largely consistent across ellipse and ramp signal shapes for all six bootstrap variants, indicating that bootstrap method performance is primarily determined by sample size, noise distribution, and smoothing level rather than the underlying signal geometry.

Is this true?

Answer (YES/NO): YES